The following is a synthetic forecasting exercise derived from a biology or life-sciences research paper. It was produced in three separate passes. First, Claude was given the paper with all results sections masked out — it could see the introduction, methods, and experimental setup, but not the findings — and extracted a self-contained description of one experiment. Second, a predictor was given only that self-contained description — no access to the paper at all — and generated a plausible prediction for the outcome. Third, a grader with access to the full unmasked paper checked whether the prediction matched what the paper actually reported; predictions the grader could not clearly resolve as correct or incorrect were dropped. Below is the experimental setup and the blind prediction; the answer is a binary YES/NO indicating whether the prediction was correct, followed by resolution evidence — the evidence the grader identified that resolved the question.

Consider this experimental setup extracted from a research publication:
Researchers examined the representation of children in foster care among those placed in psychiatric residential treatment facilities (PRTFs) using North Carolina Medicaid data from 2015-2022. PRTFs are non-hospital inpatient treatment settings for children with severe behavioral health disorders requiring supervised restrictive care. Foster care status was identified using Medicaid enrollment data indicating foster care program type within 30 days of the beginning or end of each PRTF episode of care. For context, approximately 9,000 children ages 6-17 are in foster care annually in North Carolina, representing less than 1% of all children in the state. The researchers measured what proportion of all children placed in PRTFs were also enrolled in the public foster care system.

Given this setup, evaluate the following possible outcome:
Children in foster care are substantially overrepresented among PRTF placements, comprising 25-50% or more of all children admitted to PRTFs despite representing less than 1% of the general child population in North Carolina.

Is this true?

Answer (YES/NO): YES